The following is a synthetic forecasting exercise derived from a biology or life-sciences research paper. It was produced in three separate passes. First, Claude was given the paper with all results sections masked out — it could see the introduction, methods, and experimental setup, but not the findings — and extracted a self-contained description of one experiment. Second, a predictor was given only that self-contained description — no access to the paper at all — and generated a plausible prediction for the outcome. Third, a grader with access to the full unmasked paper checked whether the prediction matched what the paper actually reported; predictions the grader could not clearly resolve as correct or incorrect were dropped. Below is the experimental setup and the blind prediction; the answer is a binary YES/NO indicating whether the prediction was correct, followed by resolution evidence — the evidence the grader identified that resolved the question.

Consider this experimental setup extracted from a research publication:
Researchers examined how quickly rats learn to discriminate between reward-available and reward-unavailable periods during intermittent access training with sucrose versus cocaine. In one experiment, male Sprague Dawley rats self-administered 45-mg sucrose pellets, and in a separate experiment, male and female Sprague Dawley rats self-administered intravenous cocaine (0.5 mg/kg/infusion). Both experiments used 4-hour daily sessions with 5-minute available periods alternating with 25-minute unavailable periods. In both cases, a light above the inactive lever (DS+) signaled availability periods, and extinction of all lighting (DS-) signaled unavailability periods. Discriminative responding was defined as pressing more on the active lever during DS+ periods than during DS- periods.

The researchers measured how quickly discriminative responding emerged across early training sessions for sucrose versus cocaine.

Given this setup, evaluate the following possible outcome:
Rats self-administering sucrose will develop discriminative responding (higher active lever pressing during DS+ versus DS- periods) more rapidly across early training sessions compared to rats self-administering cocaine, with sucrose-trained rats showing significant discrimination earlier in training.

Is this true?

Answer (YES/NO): YES